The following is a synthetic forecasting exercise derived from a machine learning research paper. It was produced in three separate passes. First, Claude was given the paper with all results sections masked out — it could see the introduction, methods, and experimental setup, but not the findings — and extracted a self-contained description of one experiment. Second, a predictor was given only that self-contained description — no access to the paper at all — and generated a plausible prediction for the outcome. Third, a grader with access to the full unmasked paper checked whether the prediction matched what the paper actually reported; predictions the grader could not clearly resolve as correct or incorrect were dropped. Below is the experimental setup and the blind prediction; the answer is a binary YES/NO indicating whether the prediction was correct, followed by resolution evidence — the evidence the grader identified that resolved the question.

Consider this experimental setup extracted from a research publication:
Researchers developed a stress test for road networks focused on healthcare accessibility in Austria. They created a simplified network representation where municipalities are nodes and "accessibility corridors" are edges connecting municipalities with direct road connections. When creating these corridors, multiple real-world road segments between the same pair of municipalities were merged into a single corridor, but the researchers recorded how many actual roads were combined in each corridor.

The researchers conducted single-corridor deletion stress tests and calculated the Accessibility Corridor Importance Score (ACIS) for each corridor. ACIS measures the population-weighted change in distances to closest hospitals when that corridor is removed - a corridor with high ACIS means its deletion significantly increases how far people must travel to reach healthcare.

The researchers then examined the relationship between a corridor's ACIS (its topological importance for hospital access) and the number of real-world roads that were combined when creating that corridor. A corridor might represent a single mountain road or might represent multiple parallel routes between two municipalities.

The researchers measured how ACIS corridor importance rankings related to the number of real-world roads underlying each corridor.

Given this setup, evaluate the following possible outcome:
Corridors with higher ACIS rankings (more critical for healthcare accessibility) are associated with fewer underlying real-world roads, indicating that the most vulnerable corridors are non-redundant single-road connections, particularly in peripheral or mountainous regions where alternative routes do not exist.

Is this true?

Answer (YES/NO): YES